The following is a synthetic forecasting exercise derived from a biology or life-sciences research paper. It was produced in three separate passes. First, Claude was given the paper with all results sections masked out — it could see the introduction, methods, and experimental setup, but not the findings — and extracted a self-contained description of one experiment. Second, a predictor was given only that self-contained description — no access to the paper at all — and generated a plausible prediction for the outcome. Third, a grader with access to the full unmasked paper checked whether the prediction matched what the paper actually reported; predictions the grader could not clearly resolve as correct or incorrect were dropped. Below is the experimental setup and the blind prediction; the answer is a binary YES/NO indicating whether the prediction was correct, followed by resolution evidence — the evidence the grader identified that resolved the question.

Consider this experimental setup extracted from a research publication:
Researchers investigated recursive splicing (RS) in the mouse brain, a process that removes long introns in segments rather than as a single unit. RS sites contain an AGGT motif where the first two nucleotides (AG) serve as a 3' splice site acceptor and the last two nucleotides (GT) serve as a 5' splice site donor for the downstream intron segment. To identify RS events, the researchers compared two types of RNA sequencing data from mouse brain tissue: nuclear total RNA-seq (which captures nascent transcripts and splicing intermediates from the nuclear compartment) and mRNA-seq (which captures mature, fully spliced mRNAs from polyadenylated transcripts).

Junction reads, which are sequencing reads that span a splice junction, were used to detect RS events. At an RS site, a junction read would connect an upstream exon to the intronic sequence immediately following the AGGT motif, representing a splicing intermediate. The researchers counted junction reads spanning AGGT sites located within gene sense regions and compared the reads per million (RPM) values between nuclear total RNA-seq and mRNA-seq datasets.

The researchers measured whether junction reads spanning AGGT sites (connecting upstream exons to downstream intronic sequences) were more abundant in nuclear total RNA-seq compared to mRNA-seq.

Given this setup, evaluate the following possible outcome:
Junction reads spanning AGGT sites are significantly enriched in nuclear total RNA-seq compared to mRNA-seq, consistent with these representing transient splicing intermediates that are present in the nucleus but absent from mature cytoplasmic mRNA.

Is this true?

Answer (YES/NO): YES